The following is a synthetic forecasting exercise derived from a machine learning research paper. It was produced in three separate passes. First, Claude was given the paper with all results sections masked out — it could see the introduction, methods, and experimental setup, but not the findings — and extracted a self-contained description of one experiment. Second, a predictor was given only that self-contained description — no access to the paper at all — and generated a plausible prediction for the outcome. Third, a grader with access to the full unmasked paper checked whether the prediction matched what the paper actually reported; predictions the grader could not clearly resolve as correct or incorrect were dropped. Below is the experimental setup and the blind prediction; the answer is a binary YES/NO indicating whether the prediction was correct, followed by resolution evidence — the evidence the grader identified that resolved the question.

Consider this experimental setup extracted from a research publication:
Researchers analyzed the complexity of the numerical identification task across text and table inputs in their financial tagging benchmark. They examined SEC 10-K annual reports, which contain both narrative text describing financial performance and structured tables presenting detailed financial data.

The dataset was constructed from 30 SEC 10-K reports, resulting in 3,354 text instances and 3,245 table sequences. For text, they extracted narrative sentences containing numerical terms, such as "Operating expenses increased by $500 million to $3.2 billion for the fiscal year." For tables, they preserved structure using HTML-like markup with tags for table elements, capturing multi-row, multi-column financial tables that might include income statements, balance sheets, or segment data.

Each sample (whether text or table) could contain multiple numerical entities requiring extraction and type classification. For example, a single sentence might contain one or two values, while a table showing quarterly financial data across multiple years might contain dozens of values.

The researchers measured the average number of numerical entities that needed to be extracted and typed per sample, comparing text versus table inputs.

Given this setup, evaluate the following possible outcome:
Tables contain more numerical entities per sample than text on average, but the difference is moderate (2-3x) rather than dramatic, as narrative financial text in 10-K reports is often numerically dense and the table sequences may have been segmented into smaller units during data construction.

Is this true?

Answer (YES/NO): NO